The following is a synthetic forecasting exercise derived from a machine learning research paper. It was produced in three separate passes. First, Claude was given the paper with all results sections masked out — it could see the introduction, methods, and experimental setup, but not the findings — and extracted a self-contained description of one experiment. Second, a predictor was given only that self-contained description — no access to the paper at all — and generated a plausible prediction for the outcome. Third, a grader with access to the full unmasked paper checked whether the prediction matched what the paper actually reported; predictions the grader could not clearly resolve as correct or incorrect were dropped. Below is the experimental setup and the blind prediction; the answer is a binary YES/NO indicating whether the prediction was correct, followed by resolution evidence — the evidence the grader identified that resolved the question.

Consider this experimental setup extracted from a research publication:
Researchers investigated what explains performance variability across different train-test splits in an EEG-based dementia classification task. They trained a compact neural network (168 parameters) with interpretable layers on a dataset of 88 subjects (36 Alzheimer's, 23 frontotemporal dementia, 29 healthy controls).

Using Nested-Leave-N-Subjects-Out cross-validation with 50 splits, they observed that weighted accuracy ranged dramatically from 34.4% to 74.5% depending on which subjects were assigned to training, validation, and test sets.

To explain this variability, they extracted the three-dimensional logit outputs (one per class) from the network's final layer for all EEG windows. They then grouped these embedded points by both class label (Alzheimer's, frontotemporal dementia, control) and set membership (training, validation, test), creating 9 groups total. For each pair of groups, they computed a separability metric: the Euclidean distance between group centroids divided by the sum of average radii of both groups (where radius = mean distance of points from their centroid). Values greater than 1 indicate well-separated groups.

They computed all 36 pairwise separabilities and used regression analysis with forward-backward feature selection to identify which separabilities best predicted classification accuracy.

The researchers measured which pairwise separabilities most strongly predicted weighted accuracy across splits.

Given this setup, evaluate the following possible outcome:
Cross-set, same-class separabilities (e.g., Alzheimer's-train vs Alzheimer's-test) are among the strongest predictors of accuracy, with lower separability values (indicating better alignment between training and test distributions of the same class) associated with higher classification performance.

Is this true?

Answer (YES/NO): NO